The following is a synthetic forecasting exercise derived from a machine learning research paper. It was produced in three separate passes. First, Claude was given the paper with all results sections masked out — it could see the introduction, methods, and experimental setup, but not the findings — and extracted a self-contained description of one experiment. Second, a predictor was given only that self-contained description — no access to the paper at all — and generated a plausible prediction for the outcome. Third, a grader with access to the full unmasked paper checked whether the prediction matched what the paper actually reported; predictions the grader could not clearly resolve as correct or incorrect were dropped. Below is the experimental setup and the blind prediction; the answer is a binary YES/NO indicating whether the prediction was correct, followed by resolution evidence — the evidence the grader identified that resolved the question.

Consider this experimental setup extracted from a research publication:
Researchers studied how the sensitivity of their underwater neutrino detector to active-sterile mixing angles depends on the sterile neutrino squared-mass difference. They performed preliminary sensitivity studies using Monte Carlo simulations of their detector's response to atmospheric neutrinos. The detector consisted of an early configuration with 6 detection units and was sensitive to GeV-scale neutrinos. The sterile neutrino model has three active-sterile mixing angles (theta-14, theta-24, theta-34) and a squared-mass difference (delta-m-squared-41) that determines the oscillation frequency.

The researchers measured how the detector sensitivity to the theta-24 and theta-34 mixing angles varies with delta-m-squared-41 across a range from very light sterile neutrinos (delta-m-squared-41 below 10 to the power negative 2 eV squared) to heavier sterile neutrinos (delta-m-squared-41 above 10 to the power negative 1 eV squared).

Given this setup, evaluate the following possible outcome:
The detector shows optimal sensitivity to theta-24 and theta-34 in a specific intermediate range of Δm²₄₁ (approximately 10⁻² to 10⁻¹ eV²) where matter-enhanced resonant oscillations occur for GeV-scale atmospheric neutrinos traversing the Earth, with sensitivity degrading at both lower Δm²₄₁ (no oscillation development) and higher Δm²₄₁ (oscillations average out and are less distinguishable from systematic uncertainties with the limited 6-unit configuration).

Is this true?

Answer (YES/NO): NO